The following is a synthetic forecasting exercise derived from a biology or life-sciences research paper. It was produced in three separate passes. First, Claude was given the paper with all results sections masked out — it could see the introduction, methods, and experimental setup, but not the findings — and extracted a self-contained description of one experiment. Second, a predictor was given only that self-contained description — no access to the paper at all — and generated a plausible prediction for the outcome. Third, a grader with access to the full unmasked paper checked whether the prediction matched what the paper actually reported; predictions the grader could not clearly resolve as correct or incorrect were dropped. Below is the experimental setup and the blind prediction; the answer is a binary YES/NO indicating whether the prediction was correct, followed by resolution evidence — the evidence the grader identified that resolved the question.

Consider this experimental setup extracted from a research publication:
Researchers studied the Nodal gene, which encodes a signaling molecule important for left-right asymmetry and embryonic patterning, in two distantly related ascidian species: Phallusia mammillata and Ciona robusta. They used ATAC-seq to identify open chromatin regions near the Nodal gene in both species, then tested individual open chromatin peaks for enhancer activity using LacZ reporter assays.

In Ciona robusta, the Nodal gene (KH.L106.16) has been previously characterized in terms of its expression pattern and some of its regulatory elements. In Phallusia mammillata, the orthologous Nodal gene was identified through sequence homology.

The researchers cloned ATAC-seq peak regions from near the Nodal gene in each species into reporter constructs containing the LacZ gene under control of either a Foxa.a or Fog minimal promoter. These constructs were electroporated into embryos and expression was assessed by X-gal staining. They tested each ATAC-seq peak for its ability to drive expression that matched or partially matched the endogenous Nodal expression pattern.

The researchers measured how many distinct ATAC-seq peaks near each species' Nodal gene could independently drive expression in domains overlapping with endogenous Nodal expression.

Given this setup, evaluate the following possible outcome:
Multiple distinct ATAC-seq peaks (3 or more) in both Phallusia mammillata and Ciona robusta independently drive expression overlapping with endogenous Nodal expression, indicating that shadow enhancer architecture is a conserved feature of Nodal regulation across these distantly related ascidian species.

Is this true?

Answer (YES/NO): NO